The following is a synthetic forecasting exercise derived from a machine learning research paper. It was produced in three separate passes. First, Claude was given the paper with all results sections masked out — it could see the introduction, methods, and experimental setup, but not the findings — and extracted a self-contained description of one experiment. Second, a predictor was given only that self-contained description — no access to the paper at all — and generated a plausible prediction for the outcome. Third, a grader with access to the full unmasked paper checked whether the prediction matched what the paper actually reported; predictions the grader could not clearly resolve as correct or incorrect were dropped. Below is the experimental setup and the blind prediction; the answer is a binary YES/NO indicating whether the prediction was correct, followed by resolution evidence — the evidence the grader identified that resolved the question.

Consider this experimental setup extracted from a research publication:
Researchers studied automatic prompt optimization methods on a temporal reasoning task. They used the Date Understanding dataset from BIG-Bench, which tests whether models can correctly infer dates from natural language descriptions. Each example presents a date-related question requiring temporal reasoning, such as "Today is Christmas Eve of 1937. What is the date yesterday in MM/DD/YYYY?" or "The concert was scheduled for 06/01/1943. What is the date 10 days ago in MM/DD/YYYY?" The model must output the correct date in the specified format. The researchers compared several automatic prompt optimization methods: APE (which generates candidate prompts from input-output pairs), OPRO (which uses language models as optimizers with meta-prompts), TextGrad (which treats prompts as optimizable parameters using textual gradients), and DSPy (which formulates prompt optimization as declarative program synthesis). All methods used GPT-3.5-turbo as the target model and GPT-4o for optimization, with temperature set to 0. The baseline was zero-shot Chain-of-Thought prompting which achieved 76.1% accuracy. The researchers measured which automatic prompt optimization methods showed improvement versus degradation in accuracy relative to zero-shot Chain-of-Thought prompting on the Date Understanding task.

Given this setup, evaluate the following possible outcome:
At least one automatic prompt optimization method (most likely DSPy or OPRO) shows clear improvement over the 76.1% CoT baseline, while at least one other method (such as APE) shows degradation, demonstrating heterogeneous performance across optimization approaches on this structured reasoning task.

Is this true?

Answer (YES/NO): NO